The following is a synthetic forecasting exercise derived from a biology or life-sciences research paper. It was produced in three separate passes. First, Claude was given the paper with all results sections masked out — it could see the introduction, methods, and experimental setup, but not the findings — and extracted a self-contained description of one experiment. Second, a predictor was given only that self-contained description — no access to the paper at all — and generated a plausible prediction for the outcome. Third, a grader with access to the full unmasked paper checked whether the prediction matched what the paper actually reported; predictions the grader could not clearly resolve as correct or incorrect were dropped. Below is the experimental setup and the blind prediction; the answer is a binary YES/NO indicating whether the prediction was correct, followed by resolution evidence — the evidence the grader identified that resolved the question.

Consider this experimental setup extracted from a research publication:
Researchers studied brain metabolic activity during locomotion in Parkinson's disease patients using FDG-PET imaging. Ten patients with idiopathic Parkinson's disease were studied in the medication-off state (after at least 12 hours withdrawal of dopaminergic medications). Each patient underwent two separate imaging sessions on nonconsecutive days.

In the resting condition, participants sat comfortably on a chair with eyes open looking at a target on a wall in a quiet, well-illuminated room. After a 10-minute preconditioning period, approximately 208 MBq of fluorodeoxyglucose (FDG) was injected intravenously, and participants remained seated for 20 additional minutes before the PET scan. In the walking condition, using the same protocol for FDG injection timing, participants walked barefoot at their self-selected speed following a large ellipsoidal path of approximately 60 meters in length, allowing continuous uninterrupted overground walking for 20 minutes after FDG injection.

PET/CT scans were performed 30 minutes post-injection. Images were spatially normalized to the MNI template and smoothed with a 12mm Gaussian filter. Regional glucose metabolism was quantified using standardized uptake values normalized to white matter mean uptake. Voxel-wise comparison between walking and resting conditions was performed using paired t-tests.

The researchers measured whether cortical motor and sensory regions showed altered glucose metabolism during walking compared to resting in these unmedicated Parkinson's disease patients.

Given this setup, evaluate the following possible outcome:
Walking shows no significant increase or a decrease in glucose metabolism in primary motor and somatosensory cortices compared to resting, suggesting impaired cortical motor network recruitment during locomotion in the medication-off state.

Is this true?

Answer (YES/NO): NO